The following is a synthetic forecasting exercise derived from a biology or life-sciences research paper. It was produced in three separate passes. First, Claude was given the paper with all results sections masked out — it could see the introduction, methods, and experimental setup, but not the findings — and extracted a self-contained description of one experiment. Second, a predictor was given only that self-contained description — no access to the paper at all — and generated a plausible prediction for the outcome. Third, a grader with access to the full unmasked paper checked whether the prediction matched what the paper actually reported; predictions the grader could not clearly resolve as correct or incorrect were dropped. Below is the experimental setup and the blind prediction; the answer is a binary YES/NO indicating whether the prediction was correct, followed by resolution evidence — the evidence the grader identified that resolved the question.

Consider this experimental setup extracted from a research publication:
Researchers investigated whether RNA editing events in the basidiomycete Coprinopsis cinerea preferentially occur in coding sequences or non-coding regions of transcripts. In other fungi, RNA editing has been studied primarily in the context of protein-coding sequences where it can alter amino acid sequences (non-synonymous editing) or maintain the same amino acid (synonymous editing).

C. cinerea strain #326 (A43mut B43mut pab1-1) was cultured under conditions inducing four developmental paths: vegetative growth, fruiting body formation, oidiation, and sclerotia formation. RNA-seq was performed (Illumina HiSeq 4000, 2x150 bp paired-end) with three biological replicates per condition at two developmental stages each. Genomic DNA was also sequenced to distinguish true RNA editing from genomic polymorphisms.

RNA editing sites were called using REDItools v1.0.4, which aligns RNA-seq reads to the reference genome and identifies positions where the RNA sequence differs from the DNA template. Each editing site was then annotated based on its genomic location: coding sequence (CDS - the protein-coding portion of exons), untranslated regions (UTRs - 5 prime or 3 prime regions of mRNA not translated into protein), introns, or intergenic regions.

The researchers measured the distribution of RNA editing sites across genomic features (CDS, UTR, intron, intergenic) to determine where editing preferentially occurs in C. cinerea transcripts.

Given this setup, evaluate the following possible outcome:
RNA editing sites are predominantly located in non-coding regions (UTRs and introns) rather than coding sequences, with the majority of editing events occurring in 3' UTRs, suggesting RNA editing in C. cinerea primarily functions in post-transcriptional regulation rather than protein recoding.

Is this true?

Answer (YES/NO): NO